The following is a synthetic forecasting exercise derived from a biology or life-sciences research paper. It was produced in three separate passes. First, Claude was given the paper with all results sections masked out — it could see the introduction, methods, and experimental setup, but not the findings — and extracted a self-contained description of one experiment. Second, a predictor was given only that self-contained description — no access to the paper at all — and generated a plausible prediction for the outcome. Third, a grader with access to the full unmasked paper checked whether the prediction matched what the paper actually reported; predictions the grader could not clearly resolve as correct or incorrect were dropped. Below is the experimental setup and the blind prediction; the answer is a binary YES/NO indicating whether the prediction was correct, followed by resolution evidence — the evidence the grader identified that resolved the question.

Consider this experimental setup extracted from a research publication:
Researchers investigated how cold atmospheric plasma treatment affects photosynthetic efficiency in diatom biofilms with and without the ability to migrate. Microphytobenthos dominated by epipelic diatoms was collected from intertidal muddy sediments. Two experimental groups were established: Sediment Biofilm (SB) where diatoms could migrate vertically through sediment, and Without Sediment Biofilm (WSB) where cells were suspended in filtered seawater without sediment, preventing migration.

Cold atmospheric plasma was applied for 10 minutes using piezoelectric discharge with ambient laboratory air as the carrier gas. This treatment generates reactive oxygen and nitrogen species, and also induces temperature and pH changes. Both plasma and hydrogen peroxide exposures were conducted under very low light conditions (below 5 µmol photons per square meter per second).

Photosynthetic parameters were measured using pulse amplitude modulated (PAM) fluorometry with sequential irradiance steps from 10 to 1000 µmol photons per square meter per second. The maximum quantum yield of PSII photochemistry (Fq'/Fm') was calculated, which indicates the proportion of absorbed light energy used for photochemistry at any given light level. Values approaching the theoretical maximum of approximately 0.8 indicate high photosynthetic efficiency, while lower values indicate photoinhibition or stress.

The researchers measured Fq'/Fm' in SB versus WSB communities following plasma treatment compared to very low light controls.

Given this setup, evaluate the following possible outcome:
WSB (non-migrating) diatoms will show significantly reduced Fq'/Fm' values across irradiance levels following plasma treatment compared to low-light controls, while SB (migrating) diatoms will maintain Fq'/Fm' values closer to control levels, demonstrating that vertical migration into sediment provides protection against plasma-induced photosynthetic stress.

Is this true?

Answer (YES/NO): NO